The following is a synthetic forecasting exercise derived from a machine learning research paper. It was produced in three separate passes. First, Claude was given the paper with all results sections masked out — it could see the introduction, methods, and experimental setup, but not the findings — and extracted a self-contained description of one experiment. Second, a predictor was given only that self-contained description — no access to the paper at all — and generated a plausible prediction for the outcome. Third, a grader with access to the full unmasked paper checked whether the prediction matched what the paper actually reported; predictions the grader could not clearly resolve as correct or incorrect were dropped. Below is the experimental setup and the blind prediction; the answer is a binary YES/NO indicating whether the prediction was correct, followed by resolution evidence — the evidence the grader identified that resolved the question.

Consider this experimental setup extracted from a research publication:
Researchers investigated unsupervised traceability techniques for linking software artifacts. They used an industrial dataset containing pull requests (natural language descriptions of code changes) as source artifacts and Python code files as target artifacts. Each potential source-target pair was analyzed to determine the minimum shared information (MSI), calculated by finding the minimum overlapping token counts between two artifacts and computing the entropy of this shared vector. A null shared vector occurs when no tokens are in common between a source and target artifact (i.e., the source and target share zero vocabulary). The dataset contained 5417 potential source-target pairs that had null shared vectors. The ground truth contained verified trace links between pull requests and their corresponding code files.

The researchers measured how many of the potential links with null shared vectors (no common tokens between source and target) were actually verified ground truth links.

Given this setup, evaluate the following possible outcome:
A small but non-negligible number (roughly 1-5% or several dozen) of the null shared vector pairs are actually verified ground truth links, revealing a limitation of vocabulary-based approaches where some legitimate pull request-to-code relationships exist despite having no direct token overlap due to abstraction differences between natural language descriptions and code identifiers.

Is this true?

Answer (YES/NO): YES